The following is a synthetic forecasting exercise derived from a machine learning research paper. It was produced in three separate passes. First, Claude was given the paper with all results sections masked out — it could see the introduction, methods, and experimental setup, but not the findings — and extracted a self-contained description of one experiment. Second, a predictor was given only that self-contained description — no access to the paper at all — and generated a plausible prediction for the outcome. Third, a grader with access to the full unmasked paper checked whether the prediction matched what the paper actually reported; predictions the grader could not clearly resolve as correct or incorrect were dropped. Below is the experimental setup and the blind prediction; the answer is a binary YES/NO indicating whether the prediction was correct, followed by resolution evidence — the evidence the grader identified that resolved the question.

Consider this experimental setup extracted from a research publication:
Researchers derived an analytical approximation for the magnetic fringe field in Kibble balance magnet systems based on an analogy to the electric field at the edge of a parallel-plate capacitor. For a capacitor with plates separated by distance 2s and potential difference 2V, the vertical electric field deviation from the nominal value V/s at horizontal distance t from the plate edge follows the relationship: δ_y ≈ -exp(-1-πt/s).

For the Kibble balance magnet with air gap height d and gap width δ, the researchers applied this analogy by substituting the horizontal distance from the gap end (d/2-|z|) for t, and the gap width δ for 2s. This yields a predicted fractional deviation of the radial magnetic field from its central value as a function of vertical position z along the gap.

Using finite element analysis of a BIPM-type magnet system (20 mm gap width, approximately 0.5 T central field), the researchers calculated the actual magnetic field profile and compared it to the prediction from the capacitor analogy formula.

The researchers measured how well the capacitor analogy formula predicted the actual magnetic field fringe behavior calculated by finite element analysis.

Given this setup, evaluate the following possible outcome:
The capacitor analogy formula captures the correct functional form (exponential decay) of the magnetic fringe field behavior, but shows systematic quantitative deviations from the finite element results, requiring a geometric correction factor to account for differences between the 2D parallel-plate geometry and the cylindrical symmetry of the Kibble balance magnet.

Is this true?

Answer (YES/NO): NO